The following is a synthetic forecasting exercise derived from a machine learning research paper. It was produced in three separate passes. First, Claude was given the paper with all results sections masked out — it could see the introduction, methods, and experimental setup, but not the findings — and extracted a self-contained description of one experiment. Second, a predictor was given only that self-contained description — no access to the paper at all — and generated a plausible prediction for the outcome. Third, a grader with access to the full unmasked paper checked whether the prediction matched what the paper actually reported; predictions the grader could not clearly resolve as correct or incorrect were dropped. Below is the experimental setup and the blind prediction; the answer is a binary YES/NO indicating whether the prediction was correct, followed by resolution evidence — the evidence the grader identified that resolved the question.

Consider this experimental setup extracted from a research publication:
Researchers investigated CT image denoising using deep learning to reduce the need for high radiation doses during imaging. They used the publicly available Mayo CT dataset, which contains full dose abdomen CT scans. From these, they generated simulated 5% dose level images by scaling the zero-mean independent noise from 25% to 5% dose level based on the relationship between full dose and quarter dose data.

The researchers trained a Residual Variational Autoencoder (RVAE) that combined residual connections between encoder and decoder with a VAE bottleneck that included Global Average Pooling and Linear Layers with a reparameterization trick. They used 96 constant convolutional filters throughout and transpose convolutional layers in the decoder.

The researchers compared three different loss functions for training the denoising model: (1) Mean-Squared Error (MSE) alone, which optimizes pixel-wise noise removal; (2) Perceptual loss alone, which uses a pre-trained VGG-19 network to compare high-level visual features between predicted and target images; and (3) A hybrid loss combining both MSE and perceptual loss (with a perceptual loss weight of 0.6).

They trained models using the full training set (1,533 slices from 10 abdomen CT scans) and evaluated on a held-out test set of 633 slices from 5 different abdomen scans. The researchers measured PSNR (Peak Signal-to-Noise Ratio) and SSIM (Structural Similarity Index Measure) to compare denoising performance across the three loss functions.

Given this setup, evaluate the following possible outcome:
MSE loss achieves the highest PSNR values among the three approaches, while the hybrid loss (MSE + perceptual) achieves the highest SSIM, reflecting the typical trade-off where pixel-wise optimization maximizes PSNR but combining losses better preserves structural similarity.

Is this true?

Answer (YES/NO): NO